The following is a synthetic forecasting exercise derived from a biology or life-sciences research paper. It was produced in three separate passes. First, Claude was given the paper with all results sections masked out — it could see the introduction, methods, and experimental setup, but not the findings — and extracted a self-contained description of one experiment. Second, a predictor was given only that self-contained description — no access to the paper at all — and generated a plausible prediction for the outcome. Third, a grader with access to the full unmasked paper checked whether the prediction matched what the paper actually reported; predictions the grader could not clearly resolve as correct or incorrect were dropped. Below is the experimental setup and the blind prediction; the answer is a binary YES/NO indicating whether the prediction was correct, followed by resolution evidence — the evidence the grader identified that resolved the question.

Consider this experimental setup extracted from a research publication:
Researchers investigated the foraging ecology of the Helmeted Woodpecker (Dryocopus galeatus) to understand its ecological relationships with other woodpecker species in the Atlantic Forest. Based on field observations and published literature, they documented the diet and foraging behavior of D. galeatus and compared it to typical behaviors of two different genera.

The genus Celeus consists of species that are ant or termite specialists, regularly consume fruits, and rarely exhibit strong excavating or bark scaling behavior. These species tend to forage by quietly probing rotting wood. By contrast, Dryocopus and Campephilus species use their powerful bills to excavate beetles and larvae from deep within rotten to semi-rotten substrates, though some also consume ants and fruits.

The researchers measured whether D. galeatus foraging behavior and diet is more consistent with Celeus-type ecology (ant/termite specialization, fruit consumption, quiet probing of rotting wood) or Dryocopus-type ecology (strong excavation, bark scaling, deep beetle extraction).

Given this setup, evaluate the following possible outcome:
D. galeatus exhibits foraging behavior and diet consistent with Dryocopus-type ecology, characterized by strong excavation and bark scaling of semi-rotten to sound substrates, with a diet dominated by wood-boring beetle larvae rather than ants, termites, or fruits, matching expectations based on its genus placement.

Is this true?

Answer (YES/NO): NO